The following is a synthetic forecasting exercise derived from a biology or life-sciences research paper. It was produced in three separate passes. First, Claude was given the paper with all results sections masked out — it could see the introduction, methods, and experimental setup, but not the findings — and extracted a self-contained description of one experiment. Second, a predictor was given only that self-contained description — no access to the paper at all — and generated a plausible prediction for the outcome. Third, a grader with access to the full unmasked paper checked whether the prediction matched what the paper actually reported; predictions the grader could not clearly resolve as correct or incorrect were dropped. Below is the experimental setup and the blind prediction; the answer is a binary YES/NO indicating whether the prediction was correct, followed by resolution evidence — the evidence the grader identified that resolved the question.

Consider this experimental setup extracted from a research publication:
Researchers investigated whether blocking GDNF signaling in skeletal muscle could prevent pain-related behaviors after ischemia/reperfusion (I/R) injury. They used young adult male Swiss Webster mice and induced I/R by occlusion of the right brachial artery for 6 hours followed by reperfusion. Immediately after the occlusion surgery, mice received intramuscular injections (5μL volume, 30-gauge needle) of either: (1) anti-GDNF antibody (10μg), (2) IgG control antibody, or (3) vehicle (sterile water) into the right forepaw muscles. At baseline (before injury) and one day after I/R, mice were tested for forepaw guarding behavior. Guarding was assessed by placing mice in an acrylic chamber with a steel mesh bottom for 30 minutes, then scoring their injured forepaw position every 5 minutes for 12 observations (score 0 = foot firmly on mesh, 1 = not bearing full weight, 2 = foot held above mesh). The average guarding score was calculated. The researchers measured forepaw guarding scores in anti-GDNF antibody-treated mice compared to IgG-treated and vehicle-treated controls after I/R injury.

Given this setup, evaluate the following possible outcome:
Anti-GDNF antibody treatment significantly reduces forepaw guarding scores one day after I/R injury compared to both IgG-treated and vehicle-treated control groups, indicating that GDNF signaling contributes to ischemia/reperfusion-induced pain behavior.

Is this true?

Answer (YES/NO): YES